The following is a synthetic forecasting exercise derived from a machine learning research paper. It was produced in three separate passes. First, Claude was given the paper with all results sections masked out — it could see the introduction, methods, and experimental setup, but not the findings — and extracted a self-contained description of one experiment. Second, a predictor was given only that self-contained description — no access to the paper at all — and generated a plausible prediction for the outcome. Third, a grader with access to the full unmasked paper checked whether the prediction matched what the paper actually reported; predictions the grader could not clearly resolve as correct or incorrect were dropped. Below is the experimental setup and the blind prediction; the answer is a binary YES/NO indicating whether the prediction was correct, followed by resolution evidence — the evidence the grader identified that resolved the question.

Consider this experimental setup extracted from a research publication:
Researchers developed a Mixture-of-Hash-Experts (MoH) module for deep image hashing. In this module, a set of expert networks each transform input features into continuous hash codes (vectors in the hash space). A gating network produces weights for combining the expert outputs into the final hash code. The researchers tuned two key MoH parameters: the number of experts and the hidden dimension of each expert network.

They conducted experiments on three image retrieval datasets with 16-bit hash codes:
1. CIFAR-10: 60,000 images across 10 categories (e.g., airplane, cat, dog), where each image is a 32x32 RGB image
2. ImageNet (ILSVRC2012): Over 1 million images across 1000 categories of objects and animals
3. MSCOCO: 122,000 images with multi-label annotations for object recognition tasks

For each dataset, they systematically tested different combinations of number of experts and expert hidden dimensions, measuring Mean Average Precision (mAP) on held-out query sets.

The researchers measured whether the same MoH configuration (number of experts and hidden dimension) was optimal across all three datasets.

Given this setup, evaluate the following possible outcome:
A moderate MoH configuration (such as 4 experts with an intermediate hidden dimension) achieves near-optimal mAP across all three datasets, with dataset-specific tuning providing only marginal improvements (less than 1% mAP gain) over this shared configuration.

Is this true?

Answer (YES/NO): NO